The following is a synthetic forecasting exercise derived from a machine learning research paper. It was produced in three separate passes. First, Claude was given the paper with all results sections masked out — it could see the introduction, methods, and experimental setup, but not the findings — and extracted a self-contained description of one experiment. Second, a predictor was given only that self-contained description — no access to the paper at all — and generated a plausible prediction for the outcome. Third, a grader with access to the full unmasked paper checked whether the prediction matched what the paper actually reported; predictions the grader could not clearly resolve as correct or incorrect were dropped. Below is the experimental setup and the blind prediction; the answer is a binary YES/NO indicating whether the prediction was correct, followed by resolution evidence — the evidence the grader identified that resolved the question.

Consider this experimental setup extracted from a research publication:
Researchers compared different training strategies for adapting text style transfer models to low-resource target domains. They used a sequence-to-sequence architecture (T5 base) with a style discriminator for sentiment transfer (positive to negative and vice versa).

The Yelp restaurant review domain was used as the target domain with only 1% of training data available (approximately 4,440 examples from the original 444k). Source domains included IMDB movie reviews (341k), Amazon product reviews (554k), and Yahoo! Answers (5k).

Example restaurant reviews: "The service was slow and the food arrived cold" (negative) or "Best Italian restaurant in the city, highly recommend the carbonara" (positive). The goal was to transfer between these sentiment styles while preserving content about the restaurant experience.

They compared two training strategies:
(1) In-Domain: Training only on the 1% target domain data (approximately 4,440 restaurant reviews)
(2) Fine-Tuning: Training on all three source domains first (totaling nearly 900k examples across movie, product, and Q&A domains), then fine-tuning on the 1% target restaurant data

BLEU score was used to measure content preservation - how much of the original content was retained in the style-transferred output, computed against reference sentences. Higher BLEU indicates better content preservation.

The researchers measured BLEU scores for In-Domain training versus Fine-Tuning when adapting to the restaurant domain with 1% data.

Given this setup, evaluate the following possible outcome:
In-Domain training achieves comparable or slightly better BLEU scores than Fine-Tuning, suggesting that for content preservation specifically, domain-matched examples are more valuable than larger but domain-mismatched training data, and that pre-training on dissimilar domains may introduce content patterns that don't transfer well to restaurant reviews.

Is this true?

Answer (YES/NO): NO